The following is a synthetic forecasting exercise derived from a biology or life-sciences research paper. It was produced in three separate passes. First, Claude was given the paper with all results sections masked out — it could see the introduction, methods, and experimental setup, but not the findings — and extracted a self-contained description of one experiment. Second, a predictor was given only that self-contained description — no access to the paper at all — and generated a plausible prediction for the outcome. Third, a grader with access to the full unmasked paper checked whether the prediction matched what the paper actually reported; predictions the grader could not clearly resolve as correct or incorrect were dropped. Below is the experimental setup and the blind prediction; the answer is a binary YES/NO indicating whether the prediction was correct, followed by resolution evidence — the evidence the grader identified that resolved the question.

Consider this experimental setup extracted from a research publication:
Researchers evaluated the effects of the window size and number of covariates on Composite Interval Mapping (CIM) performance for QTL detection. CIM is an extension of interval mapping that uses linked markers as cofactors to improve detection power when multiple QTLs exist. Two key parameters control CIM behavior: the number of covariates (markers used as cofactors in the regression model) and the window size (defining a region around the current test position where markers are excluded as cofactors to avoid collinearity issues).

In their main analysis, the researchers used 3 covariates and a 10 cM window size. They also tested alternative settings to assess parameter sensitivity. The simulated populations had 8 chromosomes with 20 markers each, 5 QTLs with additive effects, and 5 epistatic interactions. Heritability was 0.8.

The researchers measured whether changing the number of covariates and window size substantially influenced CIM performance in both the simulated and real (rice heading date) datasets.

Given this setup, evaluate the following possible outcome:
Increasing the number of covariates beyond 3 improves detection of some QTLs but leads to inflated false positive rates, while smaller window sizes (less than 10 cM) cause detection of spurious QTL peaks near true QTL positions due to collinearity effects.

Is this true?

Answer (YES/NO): NO